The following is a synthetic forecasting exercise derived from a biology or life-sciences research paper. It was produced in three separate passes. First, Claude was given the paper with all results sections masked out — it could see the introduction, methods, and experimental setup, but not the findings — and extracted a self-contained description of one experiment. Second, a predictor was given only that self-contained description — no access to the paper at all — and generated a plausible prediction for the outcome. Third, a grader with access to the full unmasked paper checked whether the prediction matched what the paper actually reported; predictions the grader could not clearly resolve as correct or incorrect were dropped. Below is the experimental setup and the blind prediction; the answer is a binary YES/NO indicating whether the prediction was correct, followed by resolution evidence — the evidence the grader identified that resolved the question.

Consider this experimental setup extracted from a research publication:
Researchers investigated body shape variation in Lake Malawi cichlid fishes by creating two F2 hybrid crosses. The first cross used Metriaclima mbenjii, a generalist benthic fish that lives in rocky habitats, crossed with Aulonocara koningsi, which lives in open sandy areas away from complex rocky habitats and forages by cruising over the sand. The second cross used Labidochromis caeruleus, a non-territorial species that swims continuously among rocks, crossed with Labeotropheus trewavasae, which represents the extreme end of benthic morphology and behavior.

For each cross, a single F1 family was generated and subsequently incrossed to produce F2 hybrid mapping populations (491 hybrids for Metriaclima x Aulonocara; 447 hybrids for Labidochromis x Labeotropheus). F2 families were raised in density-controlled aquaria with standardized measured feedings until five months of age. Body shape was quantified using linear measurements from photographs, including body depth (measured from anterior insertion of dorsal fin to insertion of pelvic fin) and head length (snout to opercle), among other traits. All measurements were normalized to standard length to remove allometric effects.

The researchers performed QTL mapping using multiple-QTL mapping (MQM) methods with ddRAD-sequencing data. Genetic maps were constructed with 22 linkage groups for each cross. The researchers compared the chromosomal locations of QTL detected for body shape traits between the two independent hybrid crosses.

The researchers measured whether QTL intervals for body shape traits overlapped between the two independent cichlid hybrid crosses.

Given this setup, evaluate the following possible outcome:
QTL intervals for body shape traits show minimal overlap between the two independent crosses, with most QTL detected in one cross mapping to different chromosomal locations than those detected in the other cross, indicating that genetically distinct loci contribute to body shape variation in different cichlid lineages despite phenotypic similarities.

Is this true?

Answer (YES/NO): YES